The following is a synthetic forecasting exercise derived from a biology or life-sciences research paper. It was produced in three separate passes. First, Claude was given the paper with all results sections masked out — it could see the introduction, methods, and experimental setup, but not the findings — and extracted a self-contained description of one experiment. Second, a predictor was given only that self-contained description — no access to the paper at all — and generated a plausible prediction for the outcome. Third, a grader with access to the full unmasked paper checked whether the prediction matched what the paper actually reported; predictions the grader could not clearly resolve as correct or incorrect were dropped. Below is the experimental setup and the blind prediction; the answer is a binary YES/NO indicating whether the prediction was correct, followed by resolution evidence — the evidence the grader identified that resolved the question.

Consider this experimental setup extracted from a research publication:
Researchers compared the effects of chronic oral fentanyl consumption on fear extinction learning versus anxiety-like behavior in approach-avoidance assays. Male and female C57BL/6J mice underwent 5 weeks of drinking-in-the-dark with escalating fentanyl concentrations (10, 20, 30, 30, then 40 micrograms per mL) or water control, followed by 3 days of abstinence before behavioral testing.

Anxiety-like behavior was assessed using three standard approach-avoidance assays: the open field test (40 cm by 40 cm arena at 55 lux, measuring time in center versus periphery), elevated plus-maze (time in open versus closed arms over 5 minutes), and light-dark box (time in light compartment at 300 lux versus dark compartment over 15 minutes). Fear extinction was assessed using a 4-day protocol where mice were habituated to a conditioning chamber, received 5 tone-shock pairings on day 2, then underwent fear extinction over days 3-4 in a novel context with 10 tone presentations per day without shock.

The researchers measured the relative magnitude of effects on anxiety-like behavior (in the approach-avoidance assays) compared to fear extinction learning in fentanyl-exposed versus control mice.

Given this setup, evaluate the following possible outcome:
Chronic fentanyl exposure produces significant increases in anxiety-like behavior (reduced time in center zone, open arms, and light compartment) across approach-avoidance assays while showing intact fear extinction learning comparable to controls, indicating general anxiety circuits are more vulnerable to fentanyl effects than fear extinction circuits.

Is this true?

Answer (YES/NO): NO